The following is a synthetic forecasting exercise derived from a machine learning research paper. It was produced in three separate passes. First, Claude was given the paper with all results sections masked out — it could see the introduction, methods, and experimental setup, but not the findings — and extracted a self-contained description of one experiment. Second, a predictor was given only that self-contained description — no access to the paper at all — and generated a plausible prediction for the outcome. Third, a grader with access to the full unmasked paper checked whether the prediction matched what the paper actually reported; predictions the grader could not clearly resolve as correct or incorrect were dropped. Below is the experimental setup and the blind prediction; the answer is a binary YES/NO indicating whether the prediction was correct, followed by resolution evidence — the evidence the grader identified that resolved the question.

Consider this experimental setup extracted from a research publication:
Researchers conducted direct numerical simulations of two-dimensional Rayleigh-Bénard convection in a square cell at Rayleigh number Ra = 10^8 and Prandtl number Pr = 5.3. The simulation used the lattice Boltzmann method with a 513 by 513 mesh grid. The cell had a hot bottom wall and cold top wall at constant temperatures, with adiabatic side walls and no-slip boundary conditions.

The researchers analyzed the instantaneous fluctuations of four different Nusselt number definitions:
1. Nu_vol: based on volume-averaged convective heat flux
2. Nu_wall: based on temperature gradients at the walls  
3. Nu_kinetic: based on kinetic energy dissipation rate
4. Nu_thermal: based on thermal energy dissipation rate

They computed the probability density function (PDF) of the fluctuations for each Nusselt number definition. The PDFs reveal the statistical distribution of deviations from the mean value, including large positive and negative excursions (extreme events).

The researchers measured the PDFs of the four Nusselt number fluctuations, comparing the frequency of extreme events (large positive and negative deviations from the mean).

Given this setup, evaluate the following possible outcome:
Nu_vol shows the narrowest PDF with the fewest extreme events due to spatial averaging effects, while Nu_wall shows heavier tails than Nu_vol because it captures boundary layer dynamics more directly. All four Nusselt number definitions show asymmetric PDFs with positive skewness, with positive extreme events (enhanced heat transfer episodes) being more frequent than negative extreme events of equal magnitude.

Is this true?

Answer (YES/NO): NO